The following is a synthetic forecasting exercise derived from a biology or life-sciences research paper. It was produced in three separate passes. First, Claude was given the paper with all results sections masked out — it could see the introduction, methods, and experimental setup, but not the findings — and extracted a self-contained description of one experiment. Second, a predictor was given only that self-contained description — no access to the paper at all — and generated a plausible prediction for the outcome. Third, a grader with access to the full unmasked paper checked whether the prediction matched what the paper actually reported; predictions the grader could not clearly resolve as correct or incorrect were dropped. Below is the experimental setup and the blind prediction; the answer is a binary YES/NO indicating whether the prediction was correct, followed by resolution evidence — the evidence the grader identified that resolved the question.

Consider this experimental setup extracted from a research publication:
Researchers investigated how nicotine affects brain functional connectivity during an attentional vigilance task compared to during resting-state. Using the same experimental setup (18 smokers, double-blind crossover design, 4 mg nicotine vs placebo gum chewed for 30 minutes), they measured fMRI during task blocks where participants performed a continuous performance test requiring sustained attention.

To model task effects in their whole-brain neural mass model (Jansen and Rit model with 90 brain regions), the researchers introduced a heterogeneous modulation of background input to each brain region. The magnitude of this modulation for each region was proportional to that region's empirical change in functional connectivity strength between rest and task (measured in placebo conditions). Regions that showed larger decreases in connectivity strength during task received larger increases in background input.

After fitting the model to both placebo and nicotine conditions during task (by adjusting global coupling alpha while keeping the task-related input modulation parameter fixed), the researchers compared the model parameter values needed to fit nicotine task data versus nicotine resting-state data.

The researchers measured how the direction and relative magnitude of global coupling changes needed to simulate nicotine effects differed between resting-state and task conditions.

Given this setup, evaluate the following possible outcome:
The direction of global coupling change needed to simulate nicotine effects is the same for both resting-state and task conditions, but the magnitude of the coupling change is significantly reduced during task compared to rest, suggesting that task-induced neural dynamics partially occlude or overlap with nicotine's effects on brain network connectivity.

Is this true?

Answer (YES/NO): NO